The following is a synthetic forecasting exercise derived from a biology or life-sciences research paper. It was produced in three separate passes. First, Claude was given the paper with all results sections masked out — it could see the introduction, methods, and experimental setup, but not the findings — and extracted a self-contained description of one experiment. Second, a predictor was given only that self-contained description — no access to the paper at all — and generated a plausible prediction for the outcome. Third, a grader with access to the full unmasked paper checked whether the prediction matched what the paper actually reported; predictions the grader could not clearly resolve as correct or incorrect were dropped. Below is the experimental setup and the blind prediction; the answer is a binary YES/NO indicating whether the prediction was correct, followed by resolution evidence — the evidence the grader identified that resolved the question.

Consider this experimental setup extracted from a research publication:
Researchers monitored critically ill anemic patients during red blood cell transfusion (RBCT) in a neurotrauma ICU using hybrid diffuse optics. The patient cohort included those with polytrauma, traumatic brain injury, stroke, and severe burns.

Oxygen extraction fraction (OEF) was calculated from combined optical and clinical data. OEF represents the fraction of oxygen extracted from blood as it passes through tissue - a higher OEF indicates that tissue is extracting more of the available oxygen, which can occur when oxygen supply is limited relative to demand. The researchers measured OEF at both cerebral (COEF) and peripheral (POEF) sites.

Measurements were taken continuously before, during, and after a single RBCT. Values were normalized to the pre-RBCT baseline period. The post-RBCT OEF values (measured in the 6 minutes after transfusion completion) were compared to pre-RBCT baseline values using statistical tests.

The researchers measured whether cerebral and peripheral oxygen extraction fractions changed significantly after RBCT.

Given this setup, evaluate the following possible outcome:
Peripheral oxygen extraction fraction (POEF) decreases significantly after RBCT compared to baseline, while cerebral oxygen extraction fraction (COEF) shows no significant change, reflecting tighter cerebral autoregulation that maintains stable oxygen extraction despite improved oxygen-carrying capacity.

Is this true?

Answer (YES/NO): NO